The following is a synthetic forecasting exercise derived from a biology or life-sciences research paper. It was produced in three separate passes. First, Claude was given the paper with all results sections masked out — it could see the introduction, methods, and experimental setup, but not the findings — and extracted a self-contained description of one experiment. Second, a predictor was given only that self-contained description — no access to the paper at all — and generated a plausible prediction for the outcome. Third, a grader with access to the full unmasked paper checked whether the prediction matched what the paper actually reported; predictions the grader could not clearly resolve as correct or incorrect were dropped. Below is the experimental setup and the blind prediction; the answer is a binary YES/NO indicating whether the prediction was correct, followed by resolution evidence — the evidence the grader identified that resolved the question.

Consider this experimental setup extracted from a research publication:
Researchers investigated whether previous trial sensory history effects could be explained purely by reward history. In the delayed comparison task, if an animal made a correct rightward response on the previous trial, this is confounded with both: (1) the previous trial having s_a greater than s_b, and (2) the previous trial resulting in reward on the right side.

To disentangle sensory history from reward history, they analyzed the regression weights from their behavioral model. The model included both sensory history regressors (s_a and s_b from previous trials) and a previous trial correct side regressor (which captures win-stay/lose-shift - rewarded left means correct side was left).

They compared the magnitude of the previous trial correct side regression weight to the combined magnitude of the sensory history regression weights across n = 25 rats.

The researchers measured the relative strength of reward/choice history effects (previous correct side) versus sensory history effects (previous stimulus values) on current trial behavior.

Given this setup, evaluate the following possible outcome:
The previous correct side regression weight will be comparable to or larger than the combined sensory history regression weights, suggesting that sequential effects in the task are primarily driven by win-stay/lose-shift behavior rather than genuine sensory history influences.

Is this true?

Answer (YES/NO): NO